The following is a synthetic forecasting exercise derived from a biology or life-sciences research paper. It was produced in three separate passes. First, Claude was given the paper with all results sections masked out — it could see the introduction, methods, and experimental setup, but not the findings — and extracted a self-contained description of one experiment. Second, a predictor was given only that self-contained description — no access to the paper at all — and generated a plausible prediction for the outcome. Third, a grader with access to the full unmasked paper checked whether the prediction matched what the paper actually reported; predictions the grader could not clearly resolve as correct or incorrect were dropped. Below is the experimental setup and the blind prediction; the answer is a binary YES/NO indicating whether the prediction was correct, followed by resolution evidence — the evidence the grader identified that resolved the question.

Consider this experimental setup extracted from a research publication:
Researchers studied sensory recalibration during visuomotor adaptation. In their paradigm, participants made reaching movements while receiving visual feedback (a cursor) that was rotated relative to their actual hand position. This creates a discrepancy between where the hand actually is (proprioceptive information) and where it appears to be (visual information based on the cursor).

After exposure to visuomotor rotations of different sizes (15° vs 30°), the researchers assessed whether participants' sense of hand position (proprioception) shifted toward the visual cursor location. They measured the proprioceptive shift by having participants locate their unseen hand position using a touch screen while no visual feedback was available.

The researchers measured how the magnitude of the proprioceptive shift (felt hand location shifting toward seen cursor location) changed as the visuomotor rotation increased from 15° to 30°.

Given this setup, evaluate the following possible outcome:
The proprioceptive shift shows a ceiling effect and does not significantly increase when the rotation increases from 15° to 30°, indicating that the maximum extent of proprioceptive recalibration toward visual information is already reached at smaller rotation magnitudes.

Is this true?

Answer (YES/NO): YES